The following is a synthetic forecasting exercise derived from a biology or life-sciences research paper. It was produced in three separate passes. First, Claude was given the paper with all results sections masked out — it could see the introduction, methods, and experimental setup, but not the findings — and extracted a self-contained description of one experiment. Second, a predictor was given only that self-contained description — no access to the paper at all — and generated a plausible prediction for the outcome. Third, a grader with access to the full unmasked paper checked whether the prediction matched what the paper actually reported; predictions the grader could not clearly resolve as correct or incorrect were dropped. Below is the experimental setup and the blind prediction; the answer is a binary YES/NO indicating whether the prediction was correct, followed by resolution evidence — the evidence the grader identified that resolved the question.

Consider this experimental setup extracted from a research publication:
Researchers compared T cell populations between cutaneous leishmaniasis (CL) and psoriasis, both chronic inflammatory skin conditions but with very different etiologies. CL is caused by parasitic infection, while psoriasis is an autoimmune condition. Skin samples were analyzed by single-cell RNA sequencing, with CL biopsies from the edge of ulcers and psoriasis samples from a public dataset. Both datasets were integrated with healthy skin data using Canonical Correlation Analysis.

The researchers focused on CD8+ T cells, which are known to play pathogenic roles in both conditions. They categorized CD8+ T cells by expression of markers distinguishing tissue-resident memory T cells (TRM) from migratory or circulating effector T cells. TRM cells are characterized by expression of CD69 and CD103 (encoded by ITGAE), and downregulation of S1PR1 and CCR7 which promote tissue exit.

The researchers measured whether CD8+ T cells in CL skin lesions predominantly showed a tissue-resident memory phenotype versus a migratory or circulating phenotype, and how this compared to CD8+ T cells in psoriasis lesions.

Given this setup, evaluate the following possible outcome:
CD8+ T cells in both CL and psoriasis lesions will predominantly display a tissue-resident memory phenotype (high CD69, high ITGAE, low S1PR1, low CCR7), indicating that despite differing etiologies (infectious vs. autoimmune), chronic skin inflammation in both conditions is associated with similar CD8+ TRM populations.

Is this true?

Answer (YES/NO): NO